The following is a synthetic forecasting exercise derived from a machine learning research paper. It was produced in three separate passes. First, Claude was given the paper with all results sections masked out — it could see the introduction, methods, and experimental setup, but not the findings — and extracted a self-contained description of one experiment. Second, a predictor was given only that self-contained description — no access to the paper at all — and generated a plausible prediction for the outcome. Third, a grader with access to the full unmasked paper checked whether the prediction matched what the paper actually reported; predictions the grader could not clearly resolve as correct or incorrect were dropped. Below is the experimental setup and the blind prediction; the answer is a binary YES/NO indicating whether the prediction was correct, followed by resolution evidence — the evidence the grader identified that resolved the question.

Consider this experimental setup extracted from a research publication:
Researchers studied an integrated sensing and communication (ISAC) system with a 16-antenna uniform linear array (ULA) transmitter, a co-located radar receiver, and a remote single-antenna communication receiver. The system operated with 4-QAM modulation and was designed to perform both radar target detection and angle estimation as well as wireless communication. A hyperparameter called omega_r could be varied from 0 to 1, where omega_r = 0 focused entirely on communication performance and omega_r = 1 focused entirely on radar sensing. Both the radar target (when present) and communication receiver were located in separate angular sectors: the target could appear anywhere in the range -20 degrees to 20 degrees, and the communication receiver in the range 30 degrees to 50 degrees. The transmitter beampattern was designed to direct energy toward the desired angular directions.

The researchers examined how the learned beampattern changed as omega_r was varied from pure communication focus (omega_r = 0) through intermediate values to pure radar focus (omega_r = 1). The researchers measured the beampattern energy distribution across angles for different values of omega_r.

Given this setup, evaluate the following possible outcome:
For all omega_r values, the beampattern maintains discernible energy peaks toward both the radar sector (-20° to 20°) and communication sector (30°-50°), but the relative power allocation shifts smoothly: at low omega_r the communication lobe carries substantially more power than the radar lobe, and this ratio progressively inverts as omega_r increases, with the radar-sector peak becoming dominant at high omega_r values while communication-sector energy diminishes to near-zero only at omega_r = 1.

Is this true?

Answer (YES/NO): NO